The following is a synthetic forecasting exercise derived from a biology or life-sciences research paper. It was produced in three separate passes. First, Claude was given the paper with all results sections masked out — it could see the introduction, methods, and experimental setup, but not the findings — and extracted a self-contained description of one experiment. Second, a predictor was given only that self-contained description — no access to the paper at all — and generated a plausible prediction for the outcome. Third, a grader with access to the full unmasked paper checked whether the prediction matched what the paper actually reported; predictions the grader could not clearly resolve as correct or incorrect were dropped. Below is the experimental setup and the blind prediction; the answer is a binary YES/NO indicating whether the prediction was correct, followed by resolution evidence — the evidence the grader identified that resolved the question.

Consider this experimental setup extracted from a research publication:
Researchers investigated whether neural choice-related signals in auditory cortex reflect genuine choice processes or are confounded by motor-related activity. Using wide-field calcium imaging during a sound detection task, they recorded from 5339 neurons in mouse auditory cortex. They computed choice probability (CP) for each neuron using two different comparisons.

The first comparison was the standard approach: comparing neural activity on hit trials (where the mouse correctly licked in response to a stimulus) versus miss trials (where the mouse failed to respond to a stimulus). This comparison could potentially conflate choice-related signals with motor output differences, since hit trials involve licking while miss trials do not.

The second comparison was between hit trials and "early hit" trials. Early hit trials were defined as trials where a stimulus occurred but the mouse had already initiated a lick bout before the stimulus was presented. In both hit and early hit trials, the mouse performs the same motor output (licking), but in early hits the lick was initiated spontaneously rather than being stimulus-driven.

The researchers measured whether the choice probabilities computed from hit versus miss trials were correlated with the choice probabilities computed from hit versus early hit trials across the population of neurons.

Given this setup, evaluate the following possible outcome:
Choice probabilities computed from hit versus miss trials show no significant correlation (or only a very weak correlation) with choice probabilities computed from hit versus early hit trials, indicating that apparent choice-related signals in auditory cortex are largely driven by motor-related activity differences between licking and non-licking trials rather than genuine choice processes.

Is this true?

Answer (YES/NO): NO